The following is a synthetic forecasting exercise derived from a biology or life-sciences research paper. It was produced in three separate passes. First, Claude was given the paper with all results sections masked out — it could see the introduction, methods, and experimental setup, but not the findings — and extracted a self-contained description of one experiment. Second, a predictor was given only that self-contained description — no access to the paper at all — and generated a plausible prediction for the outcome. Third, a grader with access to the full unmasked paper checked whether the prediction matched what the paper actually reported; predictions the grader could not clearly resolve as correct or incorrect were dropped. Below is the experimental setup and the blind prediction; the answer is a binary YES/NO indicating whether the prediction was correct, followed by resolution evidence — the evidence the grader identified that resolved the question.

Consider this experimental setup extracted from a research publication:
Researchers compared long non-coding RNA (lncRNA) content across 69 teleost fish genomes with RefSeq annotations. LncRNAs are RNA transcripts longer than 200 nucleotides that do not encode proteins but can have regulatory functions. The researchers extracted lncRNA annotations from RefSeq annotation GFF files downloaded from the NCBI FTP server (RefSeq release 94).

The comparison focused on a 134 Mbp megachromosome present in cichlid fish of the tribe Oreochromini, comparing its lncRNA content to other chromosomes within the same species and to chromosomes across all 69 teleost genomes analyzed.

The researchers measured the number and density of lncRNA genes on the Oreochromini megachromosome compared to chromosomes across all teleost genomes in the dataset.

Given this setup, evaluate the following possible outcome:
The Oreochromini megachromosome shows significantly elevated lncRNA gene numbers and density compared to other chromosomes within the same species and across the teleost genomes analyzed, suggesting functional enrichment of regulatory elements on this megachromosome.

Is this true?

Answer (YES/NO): NO